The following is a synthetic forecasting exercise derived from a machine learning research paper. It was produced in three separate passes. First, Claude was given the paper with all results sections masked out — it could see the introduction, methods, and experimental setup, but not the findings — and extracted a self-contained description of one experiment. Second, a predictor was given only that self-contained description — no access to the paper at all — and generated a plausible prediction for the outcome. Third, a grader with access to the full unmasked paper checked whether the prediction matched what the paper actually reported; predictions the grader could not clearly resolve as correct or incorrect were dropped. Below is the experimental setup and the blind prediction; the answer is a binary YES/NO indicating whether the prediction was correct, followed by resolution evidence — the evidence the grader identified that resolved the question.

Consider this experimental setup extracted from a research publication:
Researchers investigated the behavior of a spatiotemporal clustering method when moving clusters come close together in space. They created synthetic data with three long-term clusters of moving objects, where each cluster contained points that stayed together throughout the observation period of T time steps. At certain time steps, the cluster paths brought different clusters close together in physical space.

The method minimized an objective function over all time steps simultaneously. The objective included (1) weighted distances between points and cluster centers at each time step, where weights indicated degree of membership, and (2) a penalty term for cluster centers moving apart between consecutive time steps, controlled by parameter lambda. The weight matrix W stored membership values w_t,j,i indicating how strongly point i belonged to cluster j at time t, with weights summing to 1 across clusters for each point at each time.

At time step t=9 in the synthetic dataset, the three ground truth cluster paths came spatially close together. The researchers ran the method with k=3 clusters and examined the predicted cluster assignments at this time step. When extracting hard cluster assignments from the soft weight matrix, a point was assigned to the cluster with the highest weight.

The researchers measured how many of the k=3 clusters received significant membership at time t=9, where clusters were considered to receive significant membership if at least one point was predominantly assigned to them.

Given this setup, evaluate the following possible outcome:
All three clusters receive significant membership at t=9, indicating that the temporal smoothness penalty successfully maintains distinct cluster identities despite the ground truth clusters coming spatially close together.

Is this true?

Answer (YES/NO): NO